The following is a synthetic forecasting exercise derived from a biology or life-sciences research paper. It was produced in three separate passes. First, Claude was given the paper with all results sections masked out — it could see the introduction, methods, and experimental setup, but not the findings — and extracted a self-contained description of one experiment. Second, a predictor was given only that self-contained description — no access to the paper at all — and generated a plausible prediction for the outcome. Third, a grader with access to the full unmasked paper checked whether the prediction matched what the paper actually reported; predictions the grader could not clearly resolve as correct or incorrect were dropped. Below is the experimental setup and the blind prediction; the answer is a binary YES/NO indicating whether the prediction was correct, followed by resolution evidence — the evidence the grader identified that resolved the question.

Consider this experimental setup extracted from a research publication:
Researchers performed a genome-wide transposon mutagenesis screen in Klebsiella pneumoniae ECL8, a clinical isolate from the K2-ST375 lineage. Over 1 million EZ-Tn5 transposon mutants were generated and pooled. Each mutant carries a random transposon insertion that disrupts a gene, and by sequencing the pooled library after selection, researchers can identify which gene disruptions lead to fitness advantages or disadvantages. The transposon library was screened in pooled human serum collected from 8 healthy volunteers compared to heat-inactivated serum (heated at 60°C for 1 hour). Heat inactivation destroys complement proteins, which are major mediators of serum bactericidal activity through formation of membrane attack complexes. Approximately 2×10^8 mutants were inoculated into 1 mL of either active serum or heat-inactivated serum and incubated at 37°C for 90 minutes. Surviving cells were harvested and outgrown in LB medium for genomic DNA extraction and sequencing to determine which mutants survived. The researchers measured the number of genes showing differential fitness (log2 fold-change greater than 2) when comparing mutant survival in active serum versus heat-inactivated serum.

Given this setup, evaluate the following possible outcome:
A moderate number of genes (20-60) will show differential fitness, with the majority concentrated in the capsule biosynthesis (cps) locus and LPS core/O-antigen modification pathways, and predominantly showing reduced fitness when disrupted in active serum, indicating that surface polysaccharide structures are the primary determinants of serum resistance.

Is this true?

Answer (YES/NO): NO